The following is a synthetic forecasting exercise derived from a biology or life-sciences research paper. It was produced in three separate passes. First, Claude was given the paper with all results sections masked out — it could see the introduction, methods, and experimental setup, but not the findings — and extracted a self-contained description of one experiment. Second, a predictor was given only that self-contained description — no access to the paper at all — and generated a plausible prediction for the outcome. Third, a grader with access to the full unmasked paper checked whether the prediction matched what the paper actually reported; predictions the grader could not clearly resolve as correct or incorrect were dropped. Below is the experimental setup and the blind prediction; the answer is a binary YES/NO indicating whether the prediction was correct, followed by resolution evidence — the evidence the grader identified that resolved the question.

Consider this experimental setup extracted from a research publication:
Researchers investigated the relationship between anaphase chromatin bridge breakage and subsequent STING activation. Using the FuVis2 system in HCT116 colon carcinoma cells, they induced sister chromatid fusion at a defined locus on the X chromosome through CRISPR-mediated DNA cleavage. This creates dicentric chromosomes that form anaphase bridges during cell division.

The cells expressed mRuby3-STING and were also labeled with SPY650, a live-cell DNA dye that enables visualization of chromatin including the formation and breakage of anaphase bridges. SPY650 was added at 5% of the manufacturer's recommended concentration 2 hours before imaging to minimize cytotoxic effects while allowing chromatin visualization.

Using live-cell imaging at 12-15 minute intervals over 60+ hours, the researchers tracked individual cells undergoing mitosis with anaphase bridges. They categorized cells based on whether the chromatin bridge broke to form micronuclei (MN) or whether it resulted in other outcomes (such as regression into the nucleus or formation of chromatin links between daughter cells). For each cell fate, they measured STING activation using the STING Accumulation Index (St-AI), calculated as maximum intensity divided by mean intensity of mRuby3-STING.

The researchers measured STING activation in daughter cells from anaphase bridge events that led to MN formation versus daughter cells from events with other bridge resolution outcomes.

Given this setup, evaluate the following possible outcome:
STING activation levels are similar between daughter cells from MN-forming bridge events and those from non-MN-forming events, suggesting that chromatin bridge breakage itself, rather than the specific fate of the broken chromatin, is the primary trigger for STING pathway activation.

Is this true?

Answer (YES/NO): NO